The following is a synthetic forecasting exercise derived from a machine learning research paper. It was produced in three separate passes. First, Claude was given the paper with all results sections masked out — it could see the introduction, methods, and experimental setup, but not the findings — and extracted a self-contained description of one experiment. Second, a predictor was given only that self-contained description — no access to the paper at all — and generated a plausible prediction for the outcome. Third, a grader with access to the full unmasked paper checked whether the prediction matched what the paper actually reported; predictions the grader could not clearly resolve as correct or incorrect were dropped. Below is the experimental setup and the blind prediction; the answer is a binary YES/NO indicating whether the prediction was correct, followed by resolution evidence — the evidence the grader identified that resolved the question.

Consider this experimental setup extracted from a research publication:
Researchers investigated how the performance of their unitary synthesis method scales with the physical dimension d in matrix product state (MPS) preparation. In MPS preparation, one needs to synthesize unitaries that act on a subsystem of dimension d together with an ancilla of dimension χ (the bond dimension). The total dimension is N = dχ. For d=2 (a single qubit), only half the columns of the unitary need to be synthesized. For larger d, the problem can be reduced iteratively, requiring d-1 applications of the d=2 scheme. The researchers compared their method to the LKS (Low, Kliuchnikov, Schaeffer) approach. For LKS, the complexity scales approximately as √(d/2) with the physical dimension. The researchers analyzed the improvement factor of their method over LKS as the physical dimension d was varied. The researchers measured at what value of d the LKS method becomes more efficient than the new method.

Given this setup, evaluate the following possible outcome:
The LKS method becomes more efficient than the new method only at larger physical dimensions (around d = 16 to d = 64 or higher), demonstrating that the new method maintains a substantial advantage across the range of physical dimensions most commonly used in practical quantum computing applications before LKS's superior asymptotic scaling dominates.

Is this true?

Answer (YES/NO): YES